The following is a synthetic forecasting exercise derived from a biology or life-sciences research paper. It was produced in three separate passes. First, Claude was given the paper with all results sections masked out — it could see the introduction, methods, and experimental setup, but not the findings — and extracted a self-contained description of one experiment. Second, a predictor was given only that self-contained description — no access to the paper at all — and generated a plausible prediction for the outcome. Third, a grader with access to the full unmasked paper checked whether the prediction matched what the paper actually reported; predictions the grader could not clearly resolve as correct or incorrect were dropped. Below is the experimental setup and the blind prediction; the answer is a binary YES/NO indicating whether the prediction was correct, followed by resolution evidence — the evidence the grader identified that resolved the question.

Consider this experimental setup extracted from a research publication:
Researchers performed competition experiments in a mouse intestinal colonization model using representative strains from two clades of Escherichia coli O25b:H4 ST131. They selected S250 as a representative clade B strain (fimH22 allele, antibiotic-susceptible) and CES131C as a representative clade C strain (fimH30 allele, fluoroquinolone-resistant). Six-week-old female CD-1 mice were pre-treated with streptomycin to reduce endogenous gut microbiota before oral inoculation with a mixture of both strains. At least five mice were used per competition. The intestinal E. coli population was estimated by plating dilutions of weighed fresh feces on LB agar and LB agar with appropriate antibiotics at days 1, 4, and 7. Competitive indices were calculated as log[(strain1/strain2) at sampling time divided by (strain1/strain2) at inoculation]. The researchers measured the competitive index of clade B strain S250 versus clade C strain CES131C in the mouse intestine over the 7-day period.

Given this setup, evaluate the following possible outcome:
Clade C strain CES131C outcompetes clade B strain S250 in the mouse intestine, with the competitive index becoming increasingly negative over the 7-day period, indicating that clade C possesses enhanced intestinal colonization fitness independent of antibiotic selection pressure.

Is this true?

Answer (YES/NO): NO